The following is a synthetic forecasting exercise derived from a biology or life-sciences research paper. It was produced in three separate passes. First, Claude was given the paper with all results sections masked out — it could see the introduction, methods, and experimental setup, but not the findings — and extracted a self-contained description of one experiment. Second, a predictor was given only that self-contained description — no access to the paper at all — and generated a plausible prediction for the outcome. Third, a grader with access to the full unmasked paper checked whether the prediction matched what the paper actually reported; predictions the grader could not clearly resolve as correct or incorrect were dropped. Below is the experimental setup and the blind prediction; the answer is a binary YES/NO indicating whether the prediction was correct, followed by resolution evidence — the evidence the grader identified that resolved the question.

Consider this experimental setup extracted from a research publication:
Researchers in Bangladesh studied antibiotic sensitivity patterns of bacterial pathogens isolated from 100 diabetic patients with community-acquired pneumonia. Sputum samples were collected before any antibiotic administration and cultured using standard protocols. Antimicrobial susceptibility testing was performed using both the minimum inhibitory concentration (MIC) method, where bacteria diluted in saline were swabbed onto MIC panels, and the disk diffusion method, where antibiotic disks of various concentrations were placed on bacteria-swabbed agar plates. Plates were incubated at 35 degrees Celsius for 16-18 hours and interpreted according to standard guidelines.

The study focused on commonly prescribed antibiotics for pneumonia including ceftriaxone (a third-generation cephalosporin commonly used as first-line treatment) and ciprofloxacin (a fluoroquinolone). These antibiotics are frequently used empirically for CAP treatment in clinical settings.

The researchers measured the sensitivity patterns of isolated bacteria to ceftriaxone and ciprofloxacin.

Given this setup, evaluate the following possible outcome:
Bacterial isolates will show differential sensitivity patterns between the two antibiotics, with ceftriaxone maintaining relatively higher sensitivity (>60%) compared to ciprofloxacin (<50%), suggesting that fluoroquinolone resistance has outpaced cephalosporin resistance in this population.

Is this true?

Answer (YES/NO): NO